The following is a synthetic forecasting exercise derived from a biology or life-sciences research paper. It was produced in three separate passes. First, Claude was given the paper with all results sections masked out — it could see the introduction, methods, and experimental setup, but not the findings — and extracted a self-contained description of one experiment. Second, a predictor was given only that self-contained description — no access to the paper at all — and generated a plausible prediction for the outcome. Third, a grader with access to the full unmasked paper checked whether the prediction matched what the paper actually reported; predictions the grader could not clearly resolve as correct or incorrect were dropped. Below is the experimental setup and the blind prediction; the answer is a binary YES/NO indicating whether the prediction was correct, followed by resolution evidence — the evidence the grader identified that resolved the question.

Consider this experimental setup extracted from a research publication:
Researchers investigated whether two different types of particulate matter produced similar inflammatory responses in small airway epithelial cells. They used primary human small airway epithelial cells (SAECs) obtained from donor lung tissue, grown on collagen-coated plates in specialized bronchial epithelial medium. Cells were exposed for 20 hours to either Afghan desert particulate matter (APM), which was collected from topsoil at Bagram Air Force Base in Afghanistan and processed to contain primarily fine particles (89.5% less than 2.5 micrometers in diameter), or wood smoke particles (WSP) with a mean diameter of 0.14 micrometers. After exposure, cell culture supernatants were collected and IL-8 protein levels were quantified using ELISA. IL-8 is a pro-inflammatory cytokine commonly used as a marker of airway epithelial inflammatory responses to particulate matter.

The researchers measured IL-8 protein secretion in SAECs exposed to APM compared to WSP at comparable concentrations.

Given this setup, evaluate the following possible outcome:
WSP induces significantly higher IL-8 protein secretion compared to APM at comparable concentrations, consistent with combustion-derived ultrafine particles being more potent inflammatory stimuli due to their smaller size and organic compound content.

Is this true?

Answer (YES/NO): NO